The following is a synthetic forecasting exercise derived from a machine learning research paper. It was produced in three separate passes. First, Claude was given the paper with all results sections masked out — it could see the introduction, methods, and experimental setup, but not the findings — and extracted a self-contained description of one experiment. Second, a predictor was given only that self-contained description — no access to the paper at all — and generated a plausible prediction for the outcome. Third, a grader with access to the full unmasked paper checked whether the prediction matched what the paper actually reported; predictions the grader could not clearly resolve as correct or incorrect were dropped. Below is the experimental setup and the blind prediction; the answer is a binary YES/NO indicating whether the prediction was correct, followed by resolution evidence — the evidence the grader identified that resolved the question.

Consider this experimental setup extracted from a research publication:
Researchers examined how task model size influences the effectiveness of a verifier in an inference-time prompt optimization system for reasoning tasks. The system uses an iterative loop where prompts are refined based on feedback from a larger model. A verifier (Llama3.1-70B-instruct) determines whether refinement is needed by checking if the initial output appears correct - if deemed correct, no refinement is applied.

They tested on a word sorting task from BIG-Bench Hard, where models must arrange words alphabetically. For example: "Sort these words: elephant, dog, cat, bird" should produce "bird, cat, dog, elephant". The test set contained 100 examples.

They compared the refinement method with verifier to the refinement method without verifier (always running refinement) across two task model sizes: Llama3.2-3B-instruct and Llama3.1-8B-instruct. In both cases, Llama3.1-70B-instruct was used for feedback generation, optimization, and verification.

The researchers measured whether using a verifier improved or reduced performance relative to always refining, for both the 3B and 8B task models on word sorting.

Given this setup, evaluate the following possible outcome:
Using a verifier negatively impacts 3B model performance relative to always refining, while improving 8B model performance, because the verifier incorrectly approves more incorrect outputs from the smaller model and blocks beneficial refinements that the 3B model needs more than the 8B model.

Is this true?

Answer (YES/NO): YES